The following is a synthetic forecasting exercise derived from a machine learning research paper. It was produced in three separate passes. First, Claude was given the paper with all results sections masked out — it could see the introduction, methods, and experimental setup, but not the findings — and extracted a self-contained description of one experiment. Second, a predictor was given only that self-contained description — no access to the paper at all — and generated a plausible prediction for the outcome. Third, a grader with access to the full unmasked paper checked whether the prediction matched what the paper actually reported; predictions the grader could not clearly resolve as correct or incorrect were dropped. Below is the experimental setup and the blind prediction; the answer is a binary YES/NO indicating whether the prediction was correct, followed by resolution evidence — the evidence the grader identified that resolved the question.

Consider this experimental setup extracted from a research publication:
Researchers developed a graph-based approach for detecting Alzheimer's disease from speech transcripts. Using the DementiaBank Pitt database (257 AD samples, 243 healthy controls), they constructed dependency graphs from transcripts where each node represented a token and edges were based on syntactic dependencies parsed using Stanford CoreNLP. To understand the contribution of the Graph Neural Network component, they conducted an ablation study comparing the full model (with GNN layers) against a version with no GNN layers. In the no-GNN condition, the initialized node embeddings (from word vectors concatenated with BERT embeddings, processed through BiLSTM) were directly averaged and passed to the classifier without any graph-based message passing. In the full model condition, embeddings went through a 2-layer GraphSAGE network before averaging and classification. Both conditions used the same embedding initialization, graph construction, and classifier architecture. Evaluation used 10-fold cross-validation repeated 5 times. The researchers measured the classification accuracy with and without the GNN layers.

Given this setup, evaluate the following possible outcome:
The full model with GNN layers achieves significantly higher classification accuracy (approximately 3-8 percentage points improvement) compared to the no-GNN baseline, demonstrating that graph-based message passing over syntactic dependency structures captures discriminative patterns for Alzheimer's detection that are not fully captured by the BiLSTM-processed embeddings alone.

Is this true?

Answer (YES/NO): NO